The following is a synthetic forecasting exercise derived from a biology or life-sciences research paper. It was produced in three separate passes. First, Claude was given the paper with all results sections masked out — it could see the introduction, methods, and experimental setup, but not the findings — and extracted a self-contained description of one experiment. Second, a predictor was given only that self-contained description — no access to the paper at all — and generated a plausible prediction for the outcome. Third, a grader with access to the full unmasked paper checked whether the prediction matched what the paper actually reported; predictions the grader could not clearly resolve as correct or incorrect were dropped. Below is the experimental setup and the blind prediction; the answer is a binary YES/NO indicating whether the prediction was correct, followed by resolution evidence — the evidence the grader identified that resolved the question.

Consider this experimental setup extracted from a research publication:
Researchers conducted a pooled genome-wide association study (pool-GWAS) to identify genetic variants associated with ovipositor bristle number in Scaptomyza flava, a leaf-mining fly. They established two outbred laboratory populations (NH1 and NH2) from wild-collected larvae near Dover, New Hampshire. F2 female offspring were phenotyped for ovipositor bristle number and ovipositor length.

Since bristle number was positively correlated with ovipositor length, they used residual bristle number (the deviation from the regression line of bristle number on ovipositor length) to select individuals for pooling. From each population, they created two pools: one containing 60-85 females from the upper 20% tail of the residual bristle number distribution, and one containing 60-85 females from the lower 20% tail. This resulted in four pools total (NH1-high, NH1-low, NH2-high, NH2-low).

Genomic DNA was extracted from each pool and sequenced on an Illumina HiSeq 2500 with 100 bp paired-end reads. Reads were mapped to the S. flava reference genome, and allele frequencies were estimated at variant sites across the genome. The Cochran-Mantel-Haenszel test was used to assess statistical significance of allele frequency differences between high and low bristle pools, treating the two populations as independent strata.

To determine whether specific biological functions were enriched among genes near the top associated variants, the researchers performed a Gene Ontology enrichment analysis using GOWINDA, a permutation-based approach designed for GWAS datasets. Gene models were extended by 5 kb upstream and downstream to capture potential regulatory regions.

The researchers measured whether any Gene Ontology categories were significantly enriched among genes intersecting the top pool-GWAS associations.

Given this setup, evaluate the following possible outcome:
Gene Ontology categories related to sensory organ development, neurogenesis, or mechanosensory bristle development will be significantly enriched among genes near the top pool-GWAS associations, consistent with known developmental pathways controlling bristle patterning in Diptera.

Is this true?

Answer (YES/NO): NO